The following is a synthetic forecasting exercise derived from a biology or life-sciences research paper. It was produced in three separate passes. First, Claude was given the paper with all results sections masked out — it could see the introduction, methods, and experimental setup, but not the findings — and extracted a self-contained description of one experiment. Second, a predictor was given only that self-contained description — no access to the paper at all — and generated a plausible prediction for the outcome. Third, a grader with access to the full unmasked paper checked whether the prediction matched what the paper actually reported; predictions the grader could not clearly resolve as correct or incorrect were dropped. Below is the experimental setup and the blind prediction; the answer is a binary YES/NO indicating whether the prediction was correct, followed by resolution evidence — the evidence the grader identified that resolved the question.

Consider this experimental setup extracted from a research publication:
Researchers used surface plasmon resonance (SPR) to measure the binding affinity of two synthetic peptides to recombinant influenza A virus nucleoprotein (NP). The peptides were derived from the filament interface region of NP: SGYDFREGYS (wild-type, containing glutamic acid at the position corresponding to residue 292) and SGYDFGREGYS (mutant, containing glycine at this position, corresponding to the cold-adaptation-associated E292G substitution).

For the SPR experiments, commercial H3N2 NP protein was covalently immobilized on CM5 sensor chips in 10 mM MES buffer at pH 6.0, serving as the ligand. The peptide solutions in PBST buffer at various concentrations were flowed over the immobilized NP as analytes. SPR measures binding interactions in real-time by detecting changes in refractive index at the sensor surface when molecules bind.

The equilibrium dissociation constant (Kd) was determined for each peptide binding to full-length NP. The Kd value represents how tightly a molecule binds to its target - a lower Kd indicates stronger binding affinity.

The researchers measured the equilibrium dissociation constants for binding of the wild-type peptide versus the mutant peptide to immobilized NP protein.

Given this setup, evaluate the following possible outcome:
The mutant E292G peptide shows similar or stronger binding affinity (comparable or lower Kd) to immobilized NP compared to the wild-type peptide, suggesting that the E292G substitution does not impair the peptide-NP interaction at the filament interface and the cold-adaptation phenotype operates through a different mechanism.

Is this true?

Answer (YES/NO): NO